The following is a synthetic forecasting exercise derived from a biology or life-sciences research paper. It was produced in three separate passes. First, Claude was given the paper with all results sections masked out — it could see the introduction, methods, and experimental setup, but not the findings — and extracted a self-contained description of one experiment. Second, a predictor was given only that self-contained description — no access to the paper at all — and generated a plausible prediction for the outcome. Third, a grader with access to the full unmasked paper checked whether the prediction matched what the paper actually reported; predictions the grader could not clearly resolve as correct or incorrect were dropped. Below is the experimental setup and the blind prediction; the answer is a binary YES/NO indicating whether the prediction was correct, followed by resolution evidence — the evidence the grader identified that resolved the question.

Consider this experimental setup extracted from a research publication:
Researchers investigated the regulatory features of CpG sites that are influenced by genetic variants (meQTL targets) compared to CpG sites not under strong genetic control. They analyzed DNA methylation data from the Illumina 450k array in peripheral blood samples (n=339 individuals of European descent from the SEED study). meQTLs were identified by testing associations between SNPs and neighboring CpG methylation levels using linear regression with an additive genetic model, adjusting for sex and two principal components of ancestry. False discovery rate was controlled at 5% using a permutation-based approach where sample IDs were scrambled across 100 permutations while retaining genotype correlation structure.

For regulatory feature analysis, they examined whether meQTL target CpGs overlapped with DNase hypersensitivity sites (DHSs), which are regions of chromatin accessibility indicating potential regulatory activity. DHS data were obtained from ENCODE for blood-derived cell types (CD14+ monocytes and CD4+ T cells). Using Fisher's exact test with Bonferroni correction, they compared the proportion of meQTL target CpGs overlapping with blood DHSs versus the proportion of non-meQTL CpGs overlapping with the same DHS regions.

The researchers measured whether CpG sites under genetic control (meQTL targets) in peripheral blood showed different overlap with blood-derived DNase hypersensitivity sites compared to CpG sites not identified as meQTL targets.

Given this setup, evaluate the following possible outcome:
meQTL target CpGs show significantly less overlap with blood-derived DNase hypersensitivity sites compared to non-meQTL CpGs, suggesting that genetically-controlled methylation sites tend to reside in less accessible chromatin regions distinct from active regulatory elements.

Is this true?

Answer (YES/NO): NO